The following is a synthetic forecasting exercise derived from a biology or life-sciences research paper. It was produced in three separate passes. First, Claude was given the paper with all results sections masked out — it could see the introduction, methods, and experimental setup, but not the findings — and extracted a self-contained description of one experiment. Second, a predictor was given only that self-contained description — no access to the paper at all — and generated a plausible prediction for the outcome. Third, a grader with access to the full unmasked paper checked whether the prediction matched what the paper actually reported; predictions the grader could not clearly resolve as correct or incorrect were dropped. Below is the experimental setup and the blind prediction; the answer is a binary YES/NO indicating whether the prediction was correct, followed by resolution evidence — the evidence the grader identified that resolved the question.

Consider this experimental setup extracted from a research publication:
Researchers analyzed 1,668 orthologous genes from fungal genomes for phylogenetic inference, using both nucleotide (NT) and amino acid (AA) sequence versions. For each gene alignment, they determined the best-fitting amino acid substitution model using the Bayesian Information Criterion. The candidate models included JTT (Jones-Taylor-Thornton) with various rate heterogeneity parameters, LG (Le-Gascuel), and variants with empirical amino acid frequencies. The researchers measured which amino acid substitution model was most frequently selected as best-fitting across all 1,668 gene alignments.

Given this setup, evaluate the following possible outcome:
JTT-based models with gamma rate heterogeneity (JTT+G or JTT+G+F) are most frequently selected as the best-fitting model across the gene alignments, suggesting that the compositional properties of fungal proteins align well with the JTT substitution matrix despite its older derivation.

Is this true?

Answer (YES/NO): YES